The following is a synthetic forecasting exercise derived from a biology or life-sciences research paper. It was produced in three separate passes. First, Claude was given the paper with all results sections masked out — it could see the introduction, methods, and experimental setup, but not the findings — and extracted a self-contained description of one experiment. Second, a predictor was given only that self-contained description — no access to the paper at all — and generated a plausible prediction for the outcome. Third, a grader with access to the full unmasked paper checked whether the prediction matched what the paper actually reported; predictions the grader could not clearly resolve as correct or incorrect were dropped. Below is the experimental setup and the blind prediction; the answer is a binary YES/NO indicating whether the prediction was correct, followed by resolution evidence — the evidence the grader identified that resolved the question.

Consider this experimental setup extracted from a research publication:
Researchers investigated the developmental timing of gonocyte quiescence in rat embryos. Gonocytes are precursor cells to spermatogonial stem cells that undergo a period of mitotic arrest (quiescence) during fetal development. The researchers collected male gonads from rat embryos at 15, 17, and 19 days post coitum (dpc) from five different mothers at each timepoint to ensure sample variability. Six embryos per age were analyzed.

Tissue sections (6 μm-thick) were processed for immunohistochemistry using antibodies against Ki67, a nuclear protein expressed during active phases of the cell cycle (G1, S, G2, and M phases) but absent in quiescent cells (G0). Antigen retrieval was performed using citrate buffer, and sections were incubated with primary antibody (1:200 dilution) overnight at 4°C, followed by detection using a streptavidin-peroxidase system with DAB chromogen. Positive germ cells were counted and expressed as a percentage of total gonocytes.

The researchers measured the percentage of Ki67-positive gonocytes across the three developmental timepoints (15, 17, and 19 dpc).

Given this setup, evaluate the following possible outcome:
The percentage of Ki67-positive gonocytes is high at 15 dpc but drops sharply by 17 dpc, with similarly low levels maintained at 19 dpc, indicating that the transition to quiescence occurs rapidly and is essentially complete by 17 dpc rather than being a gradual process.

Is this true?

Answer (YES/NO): NO